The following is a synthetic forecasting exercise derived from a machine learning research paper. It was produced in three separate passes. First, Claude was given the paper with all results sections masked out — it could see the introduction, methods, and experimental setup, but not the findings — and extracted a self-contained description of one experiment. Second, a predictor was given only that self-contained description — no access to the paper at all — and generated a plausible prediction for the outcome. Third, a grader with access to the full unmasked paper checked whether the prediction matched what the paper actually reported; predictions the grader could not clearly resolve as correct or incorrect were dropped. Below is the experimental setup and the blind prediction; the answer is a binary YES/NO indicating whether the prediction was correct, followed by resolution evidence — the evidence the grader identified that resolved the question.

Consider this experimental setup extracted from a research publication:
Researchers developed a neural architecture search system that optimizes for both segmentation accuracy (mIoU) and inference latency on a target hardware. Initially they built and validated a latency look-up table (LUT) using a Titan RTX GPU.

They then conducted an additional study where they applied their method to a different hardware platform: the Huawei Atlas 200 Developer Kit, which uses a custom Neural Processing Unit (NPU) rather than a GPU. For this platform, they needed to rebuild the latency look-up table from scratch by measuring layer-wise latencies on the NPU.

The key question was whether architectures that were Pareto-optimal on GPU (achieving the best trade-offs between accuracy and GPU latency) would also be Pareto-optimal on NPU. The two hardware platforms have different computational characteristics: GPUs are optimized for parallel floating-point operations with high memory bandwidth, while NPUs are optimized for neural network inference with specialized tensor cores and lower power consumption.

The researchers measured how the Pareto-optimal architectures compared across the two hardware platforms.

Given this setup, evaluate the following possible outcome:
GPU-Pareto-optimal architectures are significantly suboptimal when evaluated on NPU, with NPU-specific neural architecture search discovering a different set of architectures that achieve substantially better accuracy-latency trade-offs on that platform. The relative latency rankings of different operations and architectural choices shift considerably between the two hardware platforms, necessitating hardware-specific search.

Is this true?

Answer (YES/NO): YES